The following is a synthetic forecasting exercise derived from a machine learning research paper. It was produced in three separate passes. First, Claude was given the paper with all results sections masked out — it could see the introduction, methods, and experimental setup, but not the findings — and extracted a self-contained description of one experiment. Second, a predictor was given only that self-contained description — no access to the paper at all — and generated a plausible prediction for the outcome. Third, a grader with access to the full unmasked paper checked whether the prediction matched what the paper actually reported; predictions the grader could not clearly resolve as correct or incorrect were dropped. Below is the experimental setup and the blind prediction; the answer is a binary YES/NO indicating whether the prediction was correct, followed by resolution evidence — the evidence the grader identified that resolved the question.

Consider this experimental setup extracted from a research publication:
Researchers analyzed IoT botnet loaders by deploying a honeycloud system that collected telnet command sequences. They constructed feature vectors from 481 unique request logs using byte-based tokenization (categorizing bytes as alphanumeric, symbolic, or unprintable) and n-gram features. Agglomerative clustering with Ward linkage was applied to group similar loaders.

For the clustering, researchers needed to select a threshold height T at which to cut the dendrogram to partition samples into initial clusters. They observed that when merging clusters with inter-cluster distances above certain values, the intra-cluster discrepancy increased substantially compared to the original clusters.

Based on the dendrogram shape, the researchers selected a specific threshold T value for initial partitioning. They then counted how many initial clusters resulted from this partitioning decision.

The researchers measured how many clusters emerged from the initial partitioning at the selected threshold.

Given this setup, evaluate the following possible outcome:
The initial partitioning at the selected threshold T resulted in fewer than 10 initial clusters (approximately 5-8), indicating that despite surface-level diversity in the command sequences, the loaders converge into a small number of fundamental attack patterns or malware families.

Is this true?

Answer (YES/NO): NO